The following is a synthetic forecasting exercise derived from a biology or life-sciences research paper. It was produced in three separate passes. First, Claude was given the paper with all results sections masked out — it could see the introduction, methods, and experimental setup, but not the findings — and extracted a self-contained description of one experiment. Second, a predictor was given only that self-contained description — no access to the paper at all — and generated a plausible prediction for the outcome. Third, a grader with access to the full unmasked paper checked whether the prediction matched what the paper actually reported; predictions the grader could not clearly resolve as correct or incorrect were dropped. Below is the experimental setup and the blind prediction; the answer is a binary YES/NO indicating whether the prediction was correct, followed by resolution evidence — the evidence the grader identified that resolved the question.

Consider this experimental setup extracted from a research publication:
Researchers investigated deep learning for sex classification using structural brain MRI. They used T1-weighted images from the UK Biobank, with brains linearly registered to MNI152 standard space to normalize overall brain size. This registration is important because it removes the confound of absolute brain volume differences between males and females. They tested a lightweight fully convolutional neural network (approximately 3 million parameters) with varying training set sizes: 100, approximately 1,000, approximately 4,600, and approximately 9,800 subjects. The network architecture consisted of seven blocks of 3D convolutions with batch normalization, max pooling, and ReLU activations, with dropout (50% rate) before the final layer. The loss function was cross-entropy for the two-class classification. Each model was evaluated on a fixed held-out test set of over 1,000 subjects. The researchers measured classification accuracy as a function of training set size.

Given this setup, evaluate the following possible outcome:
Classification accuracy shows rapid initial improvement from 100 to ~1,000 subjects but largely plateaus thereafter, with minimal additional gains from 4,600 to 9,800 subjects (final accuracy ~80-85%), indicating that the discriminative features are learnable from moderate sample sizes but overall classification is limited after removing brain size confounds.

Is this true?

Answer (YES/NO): NO